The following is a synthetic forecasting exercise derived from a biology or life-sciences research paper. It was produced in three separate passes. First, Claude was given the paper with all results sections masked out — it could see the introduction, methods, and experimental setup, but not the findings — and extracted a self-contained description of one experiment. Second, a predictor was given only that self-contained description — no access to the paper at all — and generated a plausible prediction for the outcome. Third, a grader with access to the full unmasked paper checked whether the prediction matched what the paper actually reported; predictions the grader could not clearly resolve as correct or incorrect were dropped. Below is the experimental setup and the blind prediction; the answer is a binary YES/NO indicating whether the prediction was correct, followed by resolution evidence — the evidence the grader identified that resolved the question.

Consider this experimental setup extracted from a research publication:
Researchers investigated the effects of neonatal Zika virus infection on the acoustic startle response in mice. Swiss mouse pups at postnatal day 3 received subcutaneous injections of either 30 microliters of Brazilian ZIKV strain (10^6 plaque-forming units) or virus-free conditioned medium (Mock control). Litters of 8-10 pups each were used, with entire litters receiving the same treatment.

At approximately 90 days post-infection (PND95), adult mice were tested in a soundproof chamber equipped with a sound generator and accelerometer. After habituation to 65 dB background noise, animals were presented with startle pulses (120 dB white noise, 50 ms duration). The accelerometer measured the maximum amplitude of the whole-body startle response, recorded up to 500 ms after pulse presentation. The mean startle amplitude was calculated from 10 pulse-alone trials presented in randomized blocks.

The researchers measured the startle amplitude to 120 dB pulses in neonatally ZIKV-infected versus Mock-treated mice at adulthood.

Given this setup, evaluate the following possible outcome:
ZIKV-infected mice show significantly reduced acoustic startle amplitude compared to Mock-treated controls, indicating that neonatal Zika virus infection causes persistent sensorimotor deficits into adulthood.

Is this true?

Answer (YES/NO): NO